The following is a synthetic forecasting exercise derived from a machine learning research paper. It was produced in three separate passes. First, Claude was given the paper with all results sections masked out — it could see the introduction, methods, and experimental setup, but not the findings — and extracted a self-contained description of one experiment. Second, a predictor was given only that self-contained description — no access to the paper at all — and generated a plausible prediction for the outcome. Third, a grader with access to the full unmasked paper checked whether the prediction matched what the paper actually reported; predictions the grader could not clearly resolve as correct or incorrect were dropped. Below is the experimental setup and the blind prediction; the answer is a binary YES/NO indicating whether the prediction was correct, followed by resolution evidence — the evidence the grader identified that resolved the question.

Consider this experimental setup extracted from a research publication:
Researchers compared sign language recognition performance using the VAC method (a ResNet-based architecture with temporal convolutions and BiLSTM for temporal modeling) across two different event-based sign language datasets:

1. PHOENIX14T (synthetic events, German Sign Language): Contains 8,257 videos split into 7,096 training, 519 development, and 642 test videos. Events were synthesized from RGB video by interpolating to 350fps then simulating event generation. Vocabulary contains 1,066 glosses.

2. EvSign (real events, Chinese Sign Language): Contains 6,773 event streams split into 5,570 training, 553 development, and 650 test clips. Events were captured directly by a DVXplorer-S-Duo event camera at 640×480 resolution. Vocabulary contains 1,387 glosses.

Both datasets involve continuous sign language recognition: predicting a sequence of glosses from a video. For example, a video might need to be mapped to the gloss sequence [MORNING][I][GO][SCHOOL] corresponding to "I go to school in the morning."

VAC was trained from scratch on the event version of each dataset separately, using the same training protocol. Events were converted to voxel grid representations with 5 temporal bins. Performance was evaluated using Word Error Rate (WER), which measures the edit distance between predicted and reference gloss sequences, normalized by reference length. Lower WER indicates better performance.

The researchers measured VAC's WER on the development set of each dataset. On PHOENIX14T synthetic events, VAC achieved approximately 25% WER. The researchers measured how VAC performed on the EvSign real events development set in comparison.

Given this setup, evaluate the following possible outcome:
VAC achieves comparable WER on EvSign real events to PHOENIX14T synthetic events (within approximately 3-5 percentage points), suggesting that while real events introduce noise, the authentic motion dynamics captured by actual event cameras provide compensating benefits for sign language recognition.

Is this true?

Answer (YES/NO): NO